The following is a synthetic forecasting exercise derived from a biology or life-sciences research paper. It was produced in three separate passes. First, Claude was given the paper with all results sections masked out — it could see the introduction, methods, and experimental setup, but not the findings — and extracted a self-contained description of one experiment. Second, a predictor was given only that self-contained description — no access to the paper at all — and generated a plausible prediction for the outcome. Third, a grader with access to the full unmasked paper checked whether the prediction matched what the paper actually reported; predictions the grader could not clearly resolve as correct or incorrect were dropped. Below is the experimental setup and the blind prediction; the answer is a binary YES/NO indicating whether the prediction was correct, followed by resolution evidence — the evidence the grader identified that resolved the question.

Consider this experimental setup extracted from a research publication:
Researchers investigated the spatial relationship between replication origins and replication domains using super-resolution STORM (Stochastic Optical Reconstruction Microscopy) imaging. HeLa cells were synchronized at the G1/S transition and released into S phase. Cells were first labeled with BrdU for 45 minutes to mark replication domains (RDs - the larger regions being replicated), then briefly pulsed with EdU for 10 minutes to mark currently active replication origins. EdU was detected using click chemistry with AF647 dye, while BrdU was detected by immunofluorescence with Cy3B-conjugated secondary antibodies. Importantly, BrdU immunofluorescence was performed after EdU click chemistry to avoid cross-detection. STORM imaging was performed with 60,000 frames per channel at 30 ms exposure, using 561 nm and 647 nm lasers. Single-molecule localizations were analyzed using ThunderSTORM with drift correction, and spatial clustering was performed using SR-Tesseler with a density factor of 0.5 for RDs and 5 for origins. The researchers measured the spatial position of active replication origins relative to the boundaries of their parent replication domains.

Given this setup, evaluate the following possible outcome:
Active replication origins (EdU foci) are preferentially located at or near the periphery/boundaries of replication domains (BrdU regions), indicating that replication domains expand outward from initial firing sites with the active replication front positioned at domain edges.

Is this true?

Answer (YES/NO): YES